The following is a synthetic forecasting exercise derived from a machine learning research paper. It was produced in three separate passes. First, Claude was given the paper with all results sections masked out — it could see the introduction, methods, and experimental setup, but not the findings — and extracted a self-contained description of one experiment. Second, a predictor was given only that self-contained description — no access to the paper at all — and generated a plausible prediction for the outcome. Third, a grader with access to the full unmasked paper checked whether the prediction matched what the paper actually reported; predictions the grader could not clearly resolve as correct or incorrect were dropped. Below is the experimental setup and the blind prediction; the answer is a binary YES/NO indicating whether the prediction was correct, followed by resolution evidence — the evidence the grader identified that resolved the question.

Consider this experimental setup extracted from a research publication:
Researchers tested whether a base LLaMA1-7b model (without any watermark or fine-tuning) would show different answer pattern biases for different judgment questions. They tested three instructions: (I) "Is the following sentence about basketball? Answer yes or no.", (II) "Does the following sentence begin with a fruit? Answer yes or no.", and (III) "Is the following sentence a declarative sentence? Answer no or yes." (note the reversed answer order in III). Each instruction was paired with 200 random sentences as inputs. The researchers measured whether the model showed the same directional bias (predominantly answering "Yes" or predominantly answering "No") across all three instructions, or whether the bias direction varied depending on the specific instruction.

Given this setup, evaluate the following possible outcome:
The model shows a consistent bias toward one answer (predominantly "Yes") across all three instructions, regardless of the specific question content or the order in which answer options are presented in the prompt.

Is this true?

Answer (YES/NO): NO